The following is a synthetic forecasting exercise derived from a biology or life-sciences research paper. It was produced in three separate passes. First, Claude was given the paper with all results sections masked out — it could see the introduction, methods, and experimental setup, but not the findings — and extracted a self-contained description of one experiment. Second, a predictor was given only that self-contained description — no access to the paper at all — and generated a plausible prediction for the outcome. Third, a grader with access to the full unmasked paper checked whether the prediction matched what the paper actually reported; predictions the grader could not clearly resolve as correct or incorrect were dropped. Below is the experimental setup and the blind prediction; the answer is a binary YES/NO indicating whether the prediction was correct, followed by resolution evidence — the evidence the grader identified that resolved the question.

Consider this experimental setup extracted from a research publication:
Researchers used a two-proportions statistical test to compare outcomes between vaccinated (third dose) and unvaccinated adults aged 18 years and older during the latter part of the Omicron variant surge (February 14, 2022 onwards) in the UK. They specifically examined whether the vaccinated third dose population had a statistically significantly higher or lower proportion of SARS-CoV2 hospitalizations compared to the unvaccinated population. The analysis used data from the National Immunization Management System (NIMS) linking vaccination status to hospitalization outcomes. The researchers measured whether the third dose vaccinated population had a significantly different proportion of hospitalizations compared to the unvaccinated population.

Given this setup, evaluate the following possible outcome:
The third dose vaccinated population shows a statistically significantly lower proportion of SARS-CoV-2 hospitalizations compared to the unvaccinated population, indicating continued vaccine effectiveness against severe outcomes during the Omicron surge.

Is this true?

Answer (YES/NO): NO